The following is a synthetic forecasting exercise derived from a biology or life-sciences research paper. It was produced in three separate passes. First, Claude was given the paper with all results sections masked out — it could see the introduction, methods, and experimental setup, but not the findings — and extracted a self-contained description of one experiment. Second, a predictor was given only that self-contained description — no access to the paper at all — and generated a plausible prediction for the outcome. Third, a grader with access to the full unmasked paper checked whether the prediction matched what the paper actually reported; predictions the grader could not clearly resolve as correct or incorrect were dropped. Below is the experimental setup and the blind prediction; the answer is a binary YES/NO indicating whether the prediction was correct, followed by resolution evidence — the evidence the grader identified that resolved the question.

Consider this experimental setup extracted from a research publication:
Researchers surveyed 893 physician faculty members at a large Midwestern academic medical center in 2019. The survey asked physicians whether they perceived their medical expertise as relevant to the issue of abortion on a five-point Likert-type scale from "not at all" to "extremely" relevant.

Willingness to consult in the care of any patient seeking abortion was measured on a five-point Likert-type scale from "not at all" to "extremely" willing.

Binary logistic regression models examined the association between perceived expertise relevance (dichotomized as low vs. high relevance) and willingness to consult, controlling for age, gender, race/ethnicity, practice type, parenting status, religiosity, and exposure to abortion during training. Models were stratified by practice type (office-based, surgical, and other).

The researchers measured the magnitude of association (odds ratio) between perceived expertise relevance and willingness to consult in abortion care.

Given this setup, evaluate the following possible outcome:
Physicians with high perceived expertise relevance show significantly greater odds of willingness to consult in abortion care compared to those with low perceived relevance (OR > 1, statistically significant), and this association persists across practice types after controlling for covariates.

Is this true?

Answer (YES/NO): YES